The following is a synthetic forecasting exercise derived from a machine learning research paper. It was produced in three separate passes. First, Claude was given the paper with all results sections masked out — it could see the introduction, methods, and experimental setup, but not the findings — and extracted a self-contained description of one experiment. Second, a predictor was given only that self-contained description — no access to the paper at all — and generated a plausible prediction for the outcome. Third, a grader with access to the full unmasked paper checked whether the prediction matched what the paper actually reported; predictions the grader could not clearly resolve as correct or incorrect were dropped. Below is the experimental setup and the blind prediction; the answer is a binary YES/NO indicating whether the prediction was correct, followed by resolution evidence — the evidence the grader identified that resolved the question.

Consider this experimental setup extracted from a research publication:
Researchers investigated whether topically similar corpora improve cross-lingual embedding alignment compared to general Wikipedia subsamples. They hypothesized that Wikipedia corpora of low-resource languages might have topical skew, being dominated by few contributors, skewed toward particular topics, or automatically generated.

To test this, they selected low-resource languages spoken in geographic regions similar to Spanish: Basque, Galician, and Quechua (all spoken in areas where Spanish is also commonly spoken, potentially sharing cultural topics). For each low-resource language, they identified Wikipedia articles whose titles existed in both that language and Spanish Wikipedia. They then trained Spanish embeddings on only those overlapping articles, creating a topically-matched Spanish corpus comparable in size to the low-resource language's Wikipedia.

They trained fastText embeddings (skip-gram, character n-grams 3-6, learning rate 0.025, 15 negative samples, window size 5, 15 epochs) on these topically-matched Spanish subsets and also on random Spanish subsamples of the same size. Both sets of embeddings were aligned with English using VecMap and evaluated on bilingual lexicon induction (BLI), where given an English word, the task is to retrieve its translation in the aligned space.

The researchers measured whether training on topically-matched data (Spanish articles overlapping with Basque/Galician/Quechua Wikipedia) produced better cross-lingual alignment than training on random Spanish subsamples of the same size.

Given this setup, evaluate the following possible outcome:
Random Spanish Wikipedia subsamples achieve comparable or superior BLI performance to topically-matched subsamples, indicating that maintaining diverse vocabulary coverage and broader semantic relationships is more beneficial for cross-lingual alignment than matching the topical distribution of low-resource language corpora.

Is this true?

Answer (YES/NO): NO